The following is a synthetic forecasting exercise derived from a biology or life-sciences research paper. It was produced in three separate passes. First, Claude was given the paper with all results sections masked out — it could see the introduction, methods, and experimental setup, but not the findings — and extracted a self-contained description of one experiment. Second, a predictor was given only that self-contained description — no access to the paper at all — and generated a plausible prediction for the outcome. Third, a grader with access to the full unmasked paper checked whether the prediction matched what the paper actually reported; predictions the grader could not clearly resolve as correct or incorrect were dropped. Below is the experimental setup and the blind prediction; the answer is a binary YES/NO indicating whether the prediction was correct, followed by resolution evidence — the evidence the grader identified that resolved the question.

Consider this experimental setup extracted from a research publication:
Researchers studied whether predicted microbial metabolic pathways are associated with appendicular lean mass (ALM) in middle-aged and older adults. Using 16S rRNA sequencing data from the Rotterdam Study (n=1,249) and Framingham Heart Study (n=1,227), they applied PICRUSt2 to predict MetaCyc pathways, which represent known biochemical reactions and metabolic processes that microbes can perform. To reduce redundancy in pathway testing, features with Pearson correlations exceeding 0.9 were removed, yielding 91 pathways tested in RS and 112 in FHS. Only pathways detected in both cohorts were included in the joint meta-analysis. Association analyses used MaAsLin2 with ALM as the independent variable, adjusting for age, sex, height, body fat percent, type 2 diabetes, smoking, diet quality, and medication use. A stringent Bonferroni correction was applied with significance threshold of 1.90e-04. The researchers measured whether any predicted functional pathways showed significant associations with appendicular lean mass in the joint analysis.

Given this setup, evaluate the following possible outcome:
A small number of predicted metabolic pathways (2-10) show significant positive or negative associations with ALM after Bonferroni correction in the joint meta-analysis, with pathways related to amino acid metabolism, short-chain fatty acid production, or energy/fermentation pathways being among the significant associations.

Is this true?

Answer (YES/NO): NO